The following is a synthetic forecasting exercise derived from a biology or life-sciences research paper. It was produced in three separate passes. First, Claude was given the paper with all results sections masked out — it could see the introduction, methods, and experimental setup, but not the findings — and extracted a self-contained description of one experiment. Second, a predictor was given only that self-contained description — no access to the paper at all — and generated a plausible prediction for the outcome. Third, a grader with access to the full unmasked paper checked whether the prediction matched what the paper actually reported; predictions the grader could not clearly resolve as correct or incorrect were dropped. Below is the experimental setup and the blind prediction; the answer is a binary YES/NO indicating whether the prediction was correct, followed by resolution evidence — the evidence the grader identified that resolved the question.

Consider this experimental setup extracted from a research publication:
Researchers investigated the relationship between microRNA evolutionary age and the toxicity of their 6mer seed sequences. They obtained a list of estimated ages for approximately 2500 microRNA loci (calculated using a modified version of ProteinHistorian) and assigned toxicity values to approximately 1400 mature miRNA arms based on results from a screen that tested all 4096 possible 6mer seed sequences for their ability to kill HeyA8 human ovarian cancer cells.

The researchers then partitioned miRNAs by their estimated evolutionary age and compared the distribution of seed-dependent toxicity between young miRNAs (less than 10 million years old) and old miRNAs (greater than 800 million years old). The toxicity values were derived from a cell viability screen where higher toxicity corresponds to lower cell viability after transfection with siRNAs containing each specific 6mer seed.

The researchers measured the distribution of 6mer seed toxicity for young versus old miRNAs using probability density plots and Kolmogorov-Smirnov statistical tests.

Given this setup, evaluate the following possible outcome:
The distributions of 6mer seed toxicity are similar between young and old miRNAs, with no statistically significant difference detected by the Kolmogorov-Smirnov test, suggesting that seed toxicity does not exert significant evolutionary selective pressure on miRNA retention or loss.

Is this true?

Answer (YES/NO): NO